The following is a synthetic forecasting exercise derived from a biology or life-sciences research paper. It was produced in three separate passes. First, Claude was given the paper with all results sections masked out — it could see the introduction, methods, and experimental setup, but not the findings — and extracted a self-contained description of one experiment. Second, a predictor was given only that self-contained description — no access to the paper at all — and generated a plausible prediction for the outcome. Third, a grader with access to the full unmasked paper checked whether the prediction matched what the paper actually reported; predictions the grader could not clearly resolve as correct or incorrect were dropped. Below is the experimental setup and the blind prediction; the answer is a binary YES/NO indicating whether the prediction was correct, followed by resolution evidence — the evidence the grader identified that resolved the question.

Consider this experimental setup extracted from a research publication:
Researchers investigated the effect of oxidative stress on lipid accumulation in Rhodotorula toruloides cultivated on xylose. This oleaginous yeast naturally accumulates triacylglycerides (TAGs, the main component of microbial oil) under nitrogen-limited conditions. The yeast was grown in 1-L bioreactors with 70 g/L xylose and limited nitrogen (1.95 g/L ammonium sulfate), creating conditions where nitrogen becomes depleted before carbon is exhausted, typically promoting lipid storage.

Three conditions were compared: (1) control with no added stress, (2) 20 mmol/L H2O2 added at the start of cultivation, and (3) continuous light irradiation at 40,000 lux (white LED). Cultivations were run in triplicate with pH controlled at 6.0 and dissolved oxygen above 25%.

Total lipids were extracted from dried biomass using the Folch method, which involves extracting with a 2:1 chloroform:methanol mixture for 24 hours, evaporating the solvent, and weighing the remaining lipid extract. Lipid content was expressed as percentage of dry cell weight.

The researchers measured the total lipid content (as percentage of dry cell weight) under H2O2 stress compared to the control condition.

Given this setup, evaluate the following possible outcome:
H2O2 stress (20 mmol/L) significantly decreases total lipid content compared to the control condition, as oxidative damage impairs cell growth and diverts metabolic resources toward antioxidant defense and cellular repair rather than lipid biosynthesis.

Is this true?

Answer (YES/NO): NO